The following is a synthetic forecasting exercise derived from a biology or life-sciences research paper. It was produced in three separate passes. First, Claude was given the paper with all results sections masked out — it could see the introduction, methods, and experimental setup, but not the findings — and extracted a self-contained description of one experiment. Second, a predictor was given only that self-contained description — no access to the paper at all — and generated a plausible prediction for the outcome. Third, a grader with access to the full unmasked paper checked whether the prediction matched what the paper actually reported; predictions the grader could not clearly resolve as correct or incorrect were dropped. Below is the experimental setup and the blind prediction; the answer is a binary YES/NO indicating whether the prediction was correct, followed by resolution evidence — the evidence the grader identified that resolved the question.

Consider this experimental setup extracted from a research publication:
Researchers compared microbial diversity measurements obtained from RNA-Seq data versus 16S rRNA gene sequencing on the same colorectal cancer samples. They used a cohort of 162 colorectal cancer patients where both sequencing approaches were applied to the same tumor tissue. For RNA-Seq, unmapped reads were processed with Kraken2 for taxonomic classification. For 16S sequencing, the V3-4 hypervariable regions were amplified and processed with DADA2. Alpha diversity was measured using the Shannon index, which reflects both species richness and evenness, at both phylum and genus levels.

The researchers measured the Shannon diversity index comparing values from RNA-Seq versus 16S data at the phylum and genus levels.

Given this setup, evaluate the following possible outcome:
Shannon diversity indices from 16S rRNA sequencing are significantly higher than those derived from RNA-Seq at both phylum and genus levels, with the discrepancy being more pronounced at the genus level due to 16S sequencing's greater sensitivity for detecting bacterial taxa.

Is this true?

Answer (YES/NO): NO